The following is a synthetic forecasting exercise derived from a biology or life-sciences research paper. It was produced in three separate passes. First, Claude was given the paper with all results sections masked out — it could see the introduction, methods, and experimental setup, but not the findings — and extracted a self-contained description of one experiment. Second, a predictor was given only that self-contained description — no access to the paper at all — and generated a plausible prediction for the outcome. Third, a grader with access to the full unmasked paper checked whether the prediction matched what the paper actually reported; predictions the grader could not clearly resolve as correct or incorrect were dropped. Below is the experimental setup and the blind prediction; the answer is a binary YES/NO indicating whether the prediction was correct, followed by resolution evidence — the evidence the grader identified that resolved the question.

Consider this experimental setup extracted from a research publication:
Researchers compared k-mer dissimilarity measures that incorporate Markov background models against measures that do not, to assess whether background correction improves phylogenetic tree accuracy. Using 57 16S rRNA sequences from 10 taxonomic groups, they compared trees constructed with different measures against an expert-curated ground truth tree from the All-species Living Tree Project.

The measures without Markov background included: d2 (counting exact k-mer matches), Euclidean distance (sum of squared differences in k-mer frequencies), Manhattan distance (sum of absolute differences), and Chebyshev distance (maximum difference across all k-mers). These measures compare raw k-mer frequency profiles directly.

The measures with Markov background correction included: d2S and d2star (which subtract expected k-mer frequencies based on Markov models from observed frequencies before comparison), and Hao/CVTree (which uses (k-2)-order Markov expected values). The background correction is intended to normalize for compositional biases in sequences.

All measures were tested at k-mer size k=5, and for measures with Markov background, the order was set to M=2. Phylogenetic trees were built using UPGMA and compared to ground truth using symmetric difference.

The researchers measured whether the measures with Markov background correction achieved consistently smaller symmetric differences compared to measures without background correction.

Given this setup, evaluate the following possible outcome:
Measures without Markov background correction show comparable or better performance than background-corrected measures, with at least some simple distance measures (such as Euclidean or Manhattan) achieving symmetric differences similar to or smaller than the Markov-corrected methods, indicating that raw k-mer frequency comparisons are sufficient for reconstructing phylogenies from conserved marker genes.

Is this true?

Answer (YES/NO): YES